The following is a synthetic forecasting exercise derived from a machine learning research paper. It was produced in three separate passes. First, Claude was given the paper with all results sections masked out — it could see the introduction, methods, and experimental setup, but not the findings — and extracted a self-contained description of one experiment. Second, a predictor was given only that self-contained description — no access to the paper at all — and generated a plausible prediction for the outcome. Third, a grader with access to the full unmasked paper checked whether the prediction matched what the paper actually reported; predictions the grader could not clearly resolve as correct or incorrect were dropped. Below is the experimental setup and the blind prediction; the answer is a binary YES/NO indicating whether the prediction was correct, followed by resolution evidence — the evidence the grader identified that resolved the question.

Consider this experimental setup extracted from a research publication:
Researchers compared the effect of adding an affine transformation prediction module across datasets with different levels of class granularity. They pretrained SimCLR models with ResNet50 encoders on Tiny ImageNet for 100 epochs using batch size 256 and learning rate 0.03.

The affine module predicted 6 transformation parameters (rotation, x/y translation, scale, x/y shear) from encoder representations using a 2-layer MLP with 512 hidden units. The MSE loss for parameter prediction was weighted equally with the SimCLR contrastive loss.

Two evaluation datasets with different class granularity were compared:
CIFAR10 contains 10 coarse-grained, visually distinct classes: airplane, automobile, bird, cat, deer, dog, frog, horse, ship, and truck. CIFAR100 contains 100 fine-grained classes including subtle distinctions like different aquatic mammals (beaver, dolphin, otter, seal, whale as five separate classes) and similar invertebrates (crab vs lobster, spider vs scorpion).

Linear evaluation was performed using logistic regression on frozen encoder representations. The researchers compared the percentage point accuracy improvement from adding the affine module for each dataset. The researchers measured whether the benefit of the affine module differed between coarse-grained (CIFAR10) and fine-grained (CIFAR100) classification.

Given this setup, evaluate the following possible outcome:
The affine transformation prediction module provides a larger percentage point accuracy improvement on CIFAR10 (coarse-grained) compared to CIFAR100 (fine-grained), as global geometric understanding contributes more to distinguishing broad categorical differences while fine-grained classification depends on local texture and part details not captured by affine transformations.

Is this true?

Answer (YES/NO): YES